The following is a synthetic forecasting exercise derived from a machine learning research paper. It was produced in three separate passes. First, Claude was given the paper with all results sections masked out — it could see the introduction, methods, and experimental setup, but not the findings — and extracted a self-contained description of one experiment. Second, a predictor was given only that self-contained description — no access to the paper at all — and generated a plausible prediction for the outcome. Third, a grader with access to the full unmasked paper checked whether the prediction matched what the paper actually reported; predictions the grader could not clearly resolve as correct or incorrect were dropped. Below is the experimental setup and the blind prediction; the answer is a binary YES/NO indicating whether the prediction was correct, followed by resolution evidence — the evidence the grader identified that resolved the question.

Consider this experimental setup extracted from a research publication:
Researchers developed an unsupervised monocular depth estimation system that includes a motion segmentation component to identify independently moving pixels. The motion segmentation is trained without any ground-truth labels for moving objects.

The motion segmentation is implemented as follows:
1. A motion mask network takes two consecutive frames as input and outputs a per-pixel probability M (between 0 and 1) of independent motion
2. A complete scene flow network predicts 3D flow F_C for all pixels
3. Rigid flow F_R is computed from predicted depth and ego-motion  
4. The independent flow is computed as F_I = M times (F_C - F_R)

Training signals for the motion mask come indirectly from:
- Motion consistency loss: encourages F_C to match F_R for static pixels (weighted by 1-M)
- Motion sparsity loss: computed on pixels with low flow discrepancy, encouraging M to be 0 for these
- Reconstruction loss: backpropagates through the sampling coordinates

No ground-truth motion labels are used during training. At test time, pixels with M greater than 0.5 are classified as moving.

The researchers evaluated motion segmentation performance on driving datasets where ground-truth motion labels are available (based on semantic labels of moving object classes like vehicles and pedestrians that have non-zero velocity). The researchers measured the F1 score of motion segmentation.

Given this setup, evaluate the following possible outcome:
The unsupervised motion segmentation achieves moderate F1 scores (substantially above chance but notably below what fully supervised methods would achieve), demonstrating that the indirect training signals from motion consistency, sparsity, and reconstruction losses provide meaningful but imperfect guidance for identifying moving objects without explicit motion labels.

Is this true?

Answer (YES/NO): NO